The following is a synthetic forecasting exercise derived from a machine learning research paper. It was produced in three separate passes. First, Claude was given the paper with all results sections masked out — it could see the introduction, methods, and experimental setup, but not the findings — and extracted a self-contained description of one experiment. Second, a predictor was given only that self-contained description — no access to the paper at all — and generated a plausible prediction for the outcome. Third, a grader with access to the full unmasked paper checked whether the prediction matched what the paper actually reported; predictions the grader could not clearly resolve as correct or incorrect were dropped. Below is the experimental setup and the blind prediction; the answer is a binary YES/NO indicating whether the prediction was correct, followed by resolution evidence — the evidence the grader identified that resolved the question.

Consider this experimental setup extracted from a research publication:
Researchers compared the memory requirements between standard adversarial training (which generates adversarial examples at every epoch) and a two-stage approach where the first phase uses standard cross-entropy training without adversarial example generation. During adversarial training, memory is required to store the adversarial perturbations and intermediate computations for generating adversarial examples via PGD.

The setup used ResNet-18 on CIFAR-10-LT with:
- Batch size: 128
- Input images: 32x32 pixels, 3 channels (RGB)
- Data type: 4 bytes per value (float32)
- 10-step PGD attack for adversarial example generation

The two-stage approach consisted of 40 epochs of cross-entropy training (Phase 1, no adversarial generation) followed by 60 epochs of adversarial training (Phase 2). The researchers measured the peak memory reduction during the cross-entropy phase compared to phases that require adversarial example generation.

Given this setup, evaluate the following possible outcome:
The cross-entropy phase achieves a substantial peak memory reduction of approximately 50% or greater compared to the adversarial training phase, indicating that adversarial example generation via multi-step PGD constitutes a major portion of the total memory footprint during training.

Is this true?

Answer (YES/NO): YES